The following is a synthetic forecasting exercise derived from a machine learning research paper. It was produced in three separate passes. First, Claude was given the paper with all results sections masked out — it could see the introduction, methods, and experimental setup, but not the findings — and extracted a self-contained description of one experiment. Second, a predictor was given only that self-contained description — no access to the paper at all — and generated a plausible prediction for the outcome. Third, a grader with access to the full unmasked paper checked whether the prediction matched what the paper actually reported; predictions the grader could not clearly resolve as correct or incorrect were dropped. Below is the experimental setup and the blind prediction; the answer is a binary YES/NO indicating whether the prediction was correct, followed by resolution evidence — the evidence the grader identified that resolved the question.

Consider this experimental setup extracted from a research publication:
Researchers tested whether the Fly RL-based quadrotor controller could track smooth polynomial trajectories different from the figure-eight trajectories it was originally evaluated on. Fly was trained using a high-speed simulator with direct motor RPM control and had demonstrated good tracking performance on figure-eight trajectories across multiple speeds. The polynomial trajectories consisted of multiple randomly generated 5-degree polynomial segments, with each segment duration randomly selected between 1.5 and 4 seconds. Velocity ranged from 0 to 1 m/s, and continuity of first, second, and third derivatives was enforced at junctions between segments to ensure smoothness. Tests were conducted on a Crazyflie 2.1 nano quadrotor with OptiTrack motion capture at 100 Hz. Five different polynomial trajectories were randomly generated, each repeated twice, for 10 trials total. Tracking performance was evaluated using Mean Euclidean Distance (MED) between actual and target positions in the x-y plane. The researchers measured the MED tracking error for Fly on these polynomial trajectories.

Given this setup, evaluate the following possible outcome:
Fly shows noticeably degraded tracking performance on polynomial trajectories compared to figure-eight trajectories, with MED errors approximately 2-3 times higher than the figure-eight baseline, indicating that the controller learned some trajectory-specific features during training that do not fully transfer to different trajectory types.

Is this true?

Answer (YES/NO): NO